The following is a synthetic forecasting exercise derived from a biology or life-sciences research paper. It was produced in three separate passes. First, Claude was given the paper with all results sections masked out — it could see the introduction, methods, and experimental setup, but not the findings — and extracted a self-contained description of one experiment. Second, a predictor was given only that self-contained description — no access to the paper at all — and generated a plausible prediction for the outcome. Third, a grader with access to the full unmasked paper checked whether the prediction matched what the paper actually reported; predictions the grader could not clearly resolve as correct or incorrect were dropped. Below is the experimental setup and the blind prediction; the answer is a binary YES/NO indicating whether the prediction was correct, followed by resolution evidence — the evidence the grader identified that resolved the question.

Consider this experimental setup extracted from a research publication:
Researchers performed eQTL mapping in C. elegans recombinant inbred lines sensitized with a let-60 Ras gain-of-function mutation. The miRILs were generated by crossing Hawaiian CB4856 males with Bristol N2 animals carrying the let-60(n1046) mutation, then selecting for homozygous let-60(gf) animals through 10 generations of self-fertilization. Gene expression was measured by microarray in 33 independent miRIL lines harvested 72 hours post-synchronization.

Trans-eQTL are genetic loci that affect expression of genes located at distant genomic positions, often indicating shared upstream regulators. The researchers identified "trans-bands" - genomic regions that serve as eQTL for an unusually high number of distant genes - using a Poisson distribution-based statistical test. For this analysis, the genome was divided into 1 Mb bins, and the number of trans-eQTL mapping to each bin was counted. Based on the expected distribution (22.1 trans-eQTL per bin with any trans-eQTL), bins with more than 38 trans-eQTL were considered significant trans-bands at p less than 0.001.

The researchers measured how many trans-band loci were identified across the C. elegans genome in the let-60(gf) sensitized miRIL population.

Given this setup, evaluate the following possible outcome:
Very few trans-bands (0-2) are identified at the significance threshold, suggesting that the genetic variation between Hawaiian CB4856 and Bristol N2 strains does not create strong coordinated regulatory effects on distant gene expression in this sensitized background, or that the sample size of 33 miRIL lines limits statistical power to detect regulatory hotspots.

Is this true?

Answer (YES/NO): NO